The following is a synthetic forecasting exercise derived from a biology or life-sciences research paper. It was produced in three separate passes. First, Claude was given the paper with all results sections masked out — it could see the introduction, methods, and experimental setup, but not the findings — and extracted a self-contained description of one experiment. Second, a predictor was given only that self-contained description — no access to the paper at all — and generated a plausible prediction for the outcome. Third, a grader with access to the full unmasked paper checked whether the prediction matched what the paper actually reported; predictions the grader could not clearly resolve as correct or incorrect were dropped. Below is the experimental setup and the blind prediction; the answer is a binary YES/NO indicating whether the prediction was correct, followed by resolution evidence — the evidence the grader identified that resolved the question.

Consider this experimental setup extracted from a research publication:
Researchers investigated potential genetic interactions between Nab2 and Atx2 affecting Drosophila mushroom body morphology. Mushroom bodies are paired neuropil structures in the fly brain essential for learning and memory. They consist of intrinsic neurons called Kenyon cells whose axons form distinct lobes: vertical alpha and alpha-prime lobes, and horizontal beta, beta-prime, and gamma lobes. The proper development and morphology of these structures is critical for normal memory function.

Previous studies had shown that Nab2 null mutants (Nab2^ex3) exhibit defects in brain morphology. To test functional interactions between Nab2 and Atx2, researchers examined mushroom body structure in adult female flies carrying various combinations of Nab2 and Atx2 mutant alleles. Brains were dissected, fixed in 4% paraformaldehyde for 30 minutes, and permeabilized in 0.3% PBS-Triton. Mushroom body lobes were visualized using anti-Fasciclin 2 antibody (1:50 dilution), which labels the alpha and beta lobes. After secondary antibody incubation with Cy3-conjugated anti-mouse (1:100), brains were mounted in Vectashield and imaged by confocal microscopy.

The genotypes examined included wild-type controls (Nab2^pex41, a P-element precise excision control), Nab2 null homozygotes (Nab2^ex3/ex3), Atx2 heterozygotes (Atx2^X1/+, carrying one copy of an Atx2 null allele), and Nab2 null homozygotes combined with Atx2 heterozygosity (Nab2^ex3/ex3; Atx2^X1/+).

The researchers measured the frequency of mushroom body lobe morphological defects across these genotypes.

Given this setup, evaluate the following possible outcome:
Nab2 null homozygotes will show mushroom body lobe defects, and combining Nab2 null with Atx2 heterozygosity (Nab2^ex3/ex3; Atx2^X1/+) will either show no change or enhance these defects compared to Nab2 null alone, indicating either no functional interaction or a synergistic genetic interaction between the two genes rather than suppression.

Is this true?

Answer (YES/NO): NO